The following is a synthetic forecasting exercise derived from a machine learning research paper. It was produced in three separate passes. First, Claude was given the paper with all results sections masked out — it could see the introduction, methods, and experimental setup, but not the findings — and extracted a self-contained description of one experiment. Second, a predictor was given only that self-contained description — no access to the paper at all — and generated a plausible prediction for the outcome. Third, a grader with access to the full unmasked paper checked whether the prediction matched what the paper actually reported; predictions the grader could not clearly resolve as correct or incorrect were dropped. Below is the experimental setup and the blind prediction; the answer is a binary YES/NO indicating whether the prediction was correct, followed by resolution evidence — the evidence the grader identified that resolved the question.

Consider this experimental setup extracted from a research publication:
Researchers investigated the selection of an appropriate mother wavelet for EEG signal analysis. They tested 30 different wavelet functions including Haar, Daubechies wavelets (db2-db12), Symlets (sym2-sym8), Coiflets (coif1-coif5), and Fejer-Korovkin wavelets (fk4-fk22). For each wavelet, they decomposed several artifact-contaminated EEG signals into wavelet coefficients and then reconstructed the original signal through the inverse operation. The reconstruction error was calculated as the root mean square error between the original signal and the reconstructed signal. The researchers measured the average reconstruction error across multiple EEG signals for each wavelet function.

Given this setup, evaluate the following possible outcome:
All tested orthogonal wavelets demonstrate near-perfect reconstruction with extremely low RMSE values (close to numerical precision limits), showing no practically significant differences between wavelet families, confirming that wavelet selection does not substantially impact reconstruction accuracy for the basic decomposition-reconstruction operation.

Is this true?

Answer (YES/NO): NO